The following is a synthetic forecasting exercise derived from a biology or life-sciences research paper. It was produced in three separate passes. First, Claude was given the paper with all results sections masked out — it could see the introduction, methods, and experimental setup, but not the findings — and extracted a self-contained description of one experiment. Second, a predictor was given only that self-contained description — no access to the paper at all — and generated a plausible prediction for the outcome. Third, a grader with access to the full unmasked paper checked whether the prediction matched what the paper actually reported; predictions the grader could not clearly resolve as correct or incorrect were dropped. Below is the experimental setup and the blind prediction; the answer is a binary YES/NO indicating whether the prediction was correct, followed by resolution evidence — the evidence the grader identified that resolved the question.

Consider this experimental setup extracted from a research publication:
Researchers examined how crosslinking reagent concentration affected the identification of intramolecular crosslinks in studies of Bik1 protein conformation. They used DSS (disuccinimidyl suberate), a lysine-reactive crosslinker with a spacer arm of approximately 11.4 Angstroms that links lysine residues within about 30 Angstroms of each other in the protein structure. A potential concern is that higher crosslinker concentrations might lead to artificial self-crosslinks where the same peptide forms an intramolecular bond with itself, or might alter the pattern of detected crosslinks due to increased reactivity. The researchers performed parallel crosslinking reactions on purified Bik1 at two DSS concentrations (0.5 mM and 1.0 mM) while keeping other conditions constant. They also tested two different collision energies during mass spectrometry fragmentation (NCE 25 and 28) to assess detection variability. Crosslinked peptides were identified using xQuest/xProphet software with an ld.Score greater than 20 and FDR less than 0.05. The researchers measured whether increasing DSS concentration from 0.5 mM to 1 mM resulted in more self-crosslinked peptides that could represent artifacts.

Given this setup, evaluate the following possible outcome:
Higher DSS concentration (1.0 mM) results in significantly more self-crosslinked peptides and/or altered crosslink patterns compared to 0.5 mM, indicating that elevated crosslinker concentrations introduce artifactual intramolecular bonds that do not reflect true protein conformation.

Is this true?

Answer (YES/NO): NO